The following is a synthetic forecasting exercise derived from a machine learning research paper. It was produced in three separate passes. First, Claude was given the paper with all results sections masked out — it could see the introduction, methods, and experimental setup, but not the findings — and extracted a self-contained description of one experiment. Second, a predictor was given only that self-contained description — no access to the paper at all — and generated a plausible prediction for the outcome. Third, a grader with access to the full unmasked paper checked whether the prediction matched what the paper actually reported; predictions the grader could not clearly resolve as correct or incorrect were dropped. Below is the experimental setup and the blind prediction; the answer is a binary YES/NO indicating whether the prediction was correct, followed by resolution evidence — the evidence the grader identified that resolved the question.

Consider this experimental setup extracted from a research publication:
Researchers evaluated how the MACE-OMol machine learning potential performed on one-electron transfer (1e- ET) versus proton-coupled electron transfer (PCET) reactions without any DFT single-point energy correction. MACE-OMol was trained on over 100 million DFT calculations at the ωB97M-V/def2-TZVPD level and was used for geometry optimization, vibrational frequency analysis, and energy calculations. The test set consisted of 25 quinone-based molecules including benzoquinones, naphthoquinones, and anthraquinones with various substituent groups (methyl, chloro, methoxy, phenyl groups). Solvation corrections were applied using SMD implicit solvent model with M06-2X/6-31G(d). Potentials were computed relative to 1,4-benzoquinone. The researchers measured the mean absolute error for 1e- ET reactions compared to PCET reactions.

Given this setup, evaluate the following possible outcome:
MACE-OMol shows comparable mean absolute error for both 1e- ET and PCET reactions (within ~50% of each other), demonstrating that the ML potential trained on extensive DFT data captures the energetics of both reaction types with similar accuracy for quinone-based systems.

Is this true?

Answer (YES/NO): NO